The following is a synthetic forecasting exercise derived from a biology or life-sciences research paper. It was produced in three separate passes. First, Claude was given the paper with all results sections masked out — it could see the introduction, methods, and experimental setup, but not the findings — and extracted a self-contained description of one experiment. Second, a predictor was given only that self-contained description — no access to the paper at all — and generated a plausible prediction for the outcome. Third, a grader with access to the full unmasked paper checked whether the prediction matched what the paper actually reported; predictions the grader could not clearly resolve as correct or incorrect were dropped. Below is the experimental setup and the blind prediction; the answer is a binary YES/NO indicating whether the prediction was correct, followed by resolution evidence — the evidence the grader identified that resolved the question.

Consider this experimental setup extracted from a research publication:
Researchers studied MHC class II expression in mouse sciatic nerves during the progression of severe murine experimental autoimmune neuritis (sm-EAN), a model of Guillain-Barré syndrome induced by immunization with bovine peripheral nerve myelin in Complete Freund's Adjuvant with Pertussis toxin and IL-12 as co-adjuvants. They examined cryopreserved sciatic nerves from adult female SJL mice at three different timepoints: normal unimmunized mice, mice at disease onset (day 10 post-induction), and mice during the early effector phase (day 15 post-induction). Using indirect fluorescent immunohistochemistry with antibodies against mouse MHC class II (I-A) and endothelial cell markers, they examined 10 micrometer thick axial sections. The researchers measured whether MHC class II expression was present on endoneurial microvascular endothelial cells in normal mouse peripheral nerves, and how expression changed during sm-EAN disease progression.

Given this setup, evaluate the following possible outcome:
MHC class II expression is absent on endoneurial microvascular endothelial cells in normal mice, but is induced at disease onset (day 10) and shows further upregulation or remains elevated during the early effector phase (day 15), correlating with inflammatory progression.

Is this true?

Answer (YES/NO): NO